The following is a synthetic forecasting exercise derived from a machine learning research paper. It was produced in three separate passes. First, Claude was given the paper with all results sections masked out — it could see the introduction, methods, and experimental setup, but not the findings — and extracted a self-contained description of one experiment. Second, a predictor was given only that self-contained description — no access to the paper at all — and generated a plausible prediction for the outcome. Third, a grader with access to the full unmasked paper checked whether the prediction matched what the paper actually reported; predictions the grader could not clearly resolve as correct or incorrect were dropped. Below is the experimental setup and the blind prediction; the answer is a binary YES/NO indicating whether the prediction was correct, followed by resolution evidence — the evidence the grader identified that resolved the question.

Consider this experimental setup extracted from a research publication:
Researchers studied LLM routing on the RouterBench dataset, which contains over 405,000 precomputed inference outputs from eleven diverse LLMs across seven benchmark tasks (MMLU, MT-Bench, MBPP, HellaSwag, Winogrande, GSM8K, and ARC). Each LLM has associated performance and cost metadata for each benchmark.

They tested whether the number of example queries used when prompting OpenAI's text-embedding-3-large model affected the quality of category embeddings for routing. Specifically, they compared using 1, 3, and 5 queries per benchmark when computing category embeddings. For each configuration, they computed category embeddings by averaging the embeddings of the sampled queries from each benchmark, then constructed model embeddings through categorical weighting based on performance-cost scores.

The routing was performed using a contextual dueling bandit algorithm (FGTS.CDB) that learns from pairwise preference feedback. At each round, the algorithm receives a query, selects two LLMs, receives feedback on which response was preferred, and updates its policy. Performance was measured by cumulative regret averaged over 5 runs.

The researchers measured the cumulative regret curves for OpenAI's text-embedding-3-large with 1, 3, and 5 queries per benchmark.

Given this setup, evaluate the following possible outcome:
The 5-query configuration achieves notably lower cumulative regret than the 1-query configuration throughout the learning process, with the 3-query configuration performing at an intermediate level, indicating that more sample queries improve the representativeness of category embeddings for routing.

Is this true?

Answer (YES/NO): NO